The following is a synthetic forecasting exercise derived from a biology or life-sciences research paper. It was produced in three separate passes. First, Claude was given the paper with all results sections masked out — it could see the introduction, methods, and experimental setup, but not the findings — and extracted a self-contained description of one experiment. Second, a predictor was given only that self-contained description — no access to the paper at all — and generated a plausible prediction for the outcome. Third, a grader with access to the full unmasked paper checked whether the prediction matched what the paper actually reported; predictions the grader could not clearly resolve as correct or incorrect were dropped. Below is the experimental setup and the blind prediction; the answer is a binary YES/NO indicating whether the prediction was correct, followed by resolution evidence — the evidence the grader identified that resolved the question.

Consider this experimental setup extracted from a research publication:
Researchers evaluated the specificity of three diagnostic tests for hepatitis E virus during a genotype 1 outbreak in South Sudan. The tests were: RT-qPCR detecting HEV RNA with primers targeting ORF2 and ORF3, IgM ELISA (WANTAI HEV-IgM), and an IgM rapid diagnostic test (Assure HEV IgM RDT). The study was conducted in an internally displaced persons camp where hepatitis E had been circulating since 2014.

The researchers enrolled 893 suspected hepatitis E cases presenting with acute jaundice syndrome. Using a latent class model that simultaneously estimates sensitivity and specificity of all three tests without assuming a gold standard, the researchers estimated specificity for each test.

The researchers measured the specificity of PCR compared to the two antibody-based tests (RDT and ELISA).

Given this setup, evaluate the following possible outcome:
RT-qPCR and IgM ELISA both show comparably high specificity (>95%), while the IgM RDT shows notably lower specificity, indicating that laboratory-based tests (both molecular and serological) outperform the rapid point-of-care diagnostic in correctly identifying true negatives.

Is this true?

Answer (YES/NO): NO